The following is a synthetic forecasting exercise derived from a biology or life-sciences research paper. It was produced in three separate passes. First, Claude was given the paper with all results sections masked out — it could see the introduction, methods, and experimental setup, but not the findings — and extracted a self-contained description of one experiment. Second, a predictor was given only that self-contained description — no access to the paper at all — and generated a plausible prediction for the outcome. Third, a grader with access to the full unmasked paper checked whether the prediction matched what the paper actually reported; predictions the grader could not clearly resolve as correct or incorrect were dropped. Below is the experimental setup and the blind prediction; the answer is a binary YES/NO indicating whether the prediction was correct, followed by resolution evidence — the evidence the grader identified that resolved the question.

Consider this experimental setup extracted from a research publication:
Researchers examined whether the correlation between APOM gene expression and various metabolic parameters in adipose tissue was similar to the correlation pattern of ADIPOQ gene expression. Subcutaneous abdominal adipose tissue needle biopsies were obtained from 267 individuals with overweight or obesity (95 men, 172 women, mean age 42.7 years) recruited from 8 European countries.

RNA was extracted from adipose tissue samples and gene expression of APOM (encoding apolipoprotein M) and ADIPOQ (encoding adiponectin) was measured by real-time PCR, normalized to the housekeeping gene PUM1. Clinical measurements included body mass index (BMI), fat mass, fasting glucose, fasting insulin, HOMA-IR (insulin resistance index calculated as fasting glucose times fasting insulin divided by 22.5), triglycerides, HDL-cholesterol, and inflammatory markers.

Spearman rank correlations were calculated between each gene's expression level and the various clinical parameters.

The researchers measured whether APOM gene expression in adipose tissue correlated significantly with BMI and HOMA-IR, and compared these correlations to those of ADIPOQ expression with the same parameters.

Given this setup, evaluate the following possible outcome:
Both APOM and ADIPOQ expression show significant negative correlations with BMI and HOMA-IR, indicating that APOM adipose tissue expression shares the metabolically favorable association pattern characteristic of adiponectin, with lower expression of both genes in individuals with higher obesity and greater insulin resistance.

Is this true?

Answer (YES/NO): NO